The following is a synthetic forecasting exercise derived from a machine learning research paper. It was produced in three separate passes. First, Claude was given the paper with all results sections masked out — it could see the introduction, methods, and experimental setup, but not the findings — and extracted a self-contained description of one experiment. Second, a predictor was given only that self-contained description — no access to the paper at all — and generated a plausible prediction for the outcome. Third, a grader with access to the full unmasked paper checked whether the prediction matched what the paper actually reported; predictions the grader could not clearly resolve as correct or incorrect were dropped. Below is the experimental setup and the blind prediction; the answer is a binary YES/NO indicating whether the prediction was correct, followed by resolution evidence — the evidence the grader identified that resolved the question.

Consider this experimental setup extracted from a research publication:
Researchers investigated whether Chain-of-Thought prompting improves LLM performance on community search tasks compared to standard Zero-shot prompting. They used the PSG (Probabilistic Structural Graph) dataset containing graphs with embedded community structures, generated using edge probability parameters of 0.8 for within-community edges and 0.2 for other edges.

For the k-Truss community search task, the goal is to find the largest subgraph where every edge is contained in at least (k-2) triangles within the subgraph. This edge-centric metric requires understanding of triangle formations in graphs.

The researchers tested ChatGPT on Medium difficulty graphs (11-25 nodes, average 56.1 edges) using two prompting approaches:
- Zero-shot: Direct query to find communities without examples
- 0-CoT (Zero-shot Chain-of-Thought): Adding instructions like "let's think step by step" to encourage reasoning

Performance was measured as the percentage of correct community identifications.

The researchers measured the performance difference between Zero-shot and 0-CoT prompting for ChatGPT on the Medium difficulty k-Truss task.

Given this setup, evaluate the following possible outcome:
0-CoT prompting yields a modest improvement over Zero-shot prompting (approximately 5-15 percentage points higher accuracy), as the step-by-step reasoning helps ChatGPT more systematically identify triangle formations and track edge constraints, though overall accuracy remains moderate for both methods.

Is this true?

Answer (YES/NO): NO